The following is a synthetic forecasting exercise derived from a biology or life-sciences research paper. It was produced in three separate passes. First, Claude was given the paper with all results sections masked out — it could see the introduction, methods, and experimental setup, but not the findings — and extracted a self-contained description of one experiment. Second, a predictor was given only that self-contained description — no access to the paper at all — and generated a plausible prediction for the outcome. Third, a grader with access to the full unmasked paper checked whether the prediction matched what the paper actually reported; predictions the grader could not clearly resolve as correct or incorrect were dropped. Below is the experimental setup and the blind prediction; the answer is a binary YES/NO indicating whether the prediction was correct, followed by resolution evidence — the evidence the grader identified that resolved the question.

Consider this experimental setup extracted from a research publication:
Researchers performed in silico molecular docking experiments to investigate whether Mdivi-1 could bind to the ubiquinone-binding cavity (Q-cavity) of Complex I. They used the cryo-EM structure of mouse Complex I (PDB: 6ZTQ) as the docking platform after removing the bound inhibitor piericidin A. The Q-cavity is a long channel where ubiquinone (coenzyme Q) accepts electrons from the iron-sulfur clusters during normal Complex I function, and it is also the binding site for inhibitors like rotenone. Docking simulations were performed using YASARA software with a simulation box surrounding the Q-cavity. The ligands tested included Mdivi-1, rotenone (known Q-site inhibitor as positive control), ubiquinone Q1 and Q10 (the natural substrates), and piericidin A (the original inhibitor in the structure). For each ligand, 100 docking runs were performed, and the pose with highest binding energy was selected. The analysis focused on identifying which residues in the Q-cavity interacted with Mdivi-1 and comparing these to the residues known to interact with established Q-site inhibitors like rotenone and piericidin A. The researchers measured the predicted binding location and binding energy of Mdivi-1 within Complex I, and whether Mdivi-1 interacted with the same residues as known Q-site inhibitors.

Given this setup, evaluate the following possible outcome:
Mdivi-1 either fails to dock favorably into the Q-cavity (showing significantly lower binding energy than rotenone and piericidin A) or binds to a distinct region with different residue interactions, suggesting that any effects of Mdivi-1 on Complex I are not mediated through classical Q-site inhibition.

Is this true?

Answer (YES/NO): NO